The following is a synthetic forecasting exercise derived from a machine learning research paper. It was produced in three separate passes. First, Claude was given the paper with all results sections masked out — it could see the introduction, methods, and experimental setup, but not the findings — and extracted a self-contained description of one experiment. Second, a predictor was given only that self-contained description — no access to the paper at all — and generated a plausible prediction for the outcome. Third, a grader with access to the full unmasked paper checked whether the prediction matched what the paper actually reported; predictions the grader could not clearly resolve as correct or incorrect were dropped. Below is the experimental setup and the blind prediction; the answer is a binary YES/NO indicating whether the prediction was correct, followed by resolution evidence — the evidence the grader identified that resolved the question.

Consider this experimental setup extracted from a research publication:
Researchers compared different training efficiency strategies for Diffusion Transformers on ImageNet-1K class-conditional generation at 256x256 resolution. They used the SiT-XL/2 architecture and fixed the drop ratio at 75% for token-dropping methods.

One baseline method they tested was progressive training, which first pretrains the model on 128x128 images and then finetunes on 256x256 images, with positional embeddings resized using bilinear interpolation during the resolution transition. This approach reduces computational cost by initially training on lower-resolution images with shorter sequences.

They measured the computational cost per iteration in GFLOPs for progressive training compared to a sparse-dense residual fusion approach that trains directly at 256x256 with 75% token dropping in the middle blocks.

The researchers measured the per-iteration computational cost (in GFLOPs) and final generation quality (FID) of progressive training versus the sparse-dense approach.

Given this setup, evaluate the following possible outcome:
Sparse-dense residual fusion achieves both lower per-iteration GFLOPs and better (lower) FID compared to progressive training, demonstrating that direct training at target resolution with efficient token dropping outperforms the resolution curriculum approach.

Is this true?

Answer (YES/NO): NO